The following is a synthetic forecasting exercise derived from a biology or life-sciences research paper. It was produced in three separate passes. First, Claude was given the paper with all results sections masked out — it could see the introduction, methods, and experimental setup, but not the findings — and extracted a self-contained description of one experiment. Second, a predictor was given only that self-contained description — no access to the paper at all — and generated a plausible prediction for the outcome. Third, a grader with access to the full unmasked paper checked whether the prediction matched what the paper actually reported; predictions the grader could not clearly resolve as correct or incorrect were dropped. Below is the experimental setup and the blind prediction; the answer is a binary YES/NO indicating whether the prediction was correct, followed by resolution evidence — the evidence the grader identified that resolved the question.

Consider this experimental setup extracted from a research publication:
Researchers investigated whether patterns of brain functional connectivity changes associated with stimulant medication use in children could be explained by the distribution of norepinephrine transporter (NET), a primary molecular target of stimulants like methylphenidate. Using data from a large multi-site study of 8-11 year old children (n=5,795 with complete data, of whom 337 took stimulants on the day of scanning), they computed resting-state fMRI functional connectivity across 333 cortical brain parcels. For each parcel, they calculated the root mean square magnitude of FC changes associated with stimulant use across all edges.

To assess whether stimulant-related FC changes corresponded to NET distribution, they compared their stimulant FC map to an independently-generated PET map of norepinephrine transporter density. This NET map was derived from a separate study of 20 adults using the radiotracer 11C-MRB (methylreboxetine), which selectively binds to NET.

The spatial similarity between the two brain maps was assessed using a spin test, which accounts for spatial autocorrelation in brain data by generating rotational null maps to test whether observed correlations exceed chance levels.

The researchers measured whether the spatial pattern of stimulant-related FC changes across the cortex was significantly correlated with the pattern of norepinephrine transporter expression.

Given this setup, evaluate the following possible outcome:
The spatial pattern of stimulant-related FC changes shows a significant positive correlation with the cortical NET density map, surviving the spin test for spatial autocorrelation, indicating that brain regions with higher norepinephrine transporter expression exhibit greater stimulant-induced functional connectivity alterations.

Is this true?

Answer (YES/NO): YES